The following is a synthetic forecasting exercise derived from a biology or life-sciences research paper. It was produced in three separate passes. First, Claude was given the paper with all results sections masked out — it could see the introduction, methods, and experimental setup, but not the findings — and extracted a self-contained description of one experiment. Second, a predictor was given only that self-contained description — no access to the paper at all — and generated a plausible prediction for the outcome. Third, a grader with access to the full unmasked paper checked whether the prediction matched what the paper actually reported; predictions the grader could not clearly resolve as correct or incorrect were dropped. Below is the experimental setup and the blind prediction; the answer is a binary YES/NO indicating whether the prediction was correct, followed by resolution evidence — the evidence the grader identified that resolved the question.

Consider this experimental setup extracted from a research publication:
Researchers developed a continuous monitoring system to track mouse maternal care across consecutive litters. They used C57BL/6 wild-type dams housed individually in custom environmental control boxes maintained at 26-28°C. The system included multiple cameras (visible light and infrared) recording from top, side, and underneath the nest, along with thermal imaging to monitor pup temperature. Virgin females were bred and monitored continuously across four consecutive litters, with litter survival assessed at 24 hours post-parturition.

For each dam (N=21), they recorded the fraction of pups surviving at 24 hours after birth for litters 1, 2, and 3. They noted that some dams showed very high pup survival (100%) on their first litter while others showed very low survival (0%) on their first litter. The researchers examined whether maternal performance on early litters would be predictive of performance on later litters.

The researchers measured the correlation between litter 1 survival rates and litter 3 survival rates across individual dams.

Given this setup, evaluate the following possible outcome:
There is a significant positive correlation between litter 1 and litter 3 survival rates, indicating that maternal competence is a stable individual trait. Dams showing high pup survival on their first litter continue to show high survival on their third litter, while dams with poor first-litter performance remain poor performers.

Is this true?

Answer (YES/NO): YES